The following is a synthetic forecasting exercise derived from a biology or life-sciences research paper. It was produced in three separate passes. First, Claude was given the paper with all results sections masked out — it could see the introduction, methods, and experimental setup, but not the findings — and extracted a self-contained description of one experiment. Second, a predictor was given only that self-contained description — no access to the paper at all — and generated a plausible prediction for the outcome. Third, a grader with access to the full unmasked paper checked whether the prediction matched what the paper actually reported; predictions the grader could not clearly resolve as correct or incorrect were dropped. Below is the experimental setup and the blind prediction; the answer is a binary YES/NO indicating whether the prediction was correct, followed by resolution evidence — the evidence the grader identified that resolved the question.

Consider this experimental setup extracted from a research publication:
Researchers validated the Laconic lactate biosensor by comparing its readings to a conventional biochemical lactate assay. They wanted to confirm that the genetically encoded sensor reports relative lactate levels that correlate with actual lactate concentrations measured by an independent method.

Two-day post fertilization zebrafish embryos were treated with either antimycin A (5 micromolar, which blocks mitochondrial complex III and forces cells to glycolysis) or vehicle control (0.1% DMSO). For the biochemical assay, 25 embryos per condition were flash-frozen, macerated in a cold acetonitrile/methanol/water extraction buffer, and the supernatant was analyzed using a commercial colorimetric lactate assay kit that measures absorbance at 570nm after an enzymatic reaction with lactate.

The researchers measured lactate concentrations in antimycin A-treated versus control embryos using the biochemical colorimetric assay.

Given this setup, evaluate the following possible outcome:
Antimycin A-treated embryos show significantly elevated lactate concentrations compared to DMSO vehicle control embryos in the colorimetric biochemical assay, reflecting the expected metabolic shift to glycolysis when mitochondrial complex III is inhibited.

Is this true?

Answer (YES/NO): YES